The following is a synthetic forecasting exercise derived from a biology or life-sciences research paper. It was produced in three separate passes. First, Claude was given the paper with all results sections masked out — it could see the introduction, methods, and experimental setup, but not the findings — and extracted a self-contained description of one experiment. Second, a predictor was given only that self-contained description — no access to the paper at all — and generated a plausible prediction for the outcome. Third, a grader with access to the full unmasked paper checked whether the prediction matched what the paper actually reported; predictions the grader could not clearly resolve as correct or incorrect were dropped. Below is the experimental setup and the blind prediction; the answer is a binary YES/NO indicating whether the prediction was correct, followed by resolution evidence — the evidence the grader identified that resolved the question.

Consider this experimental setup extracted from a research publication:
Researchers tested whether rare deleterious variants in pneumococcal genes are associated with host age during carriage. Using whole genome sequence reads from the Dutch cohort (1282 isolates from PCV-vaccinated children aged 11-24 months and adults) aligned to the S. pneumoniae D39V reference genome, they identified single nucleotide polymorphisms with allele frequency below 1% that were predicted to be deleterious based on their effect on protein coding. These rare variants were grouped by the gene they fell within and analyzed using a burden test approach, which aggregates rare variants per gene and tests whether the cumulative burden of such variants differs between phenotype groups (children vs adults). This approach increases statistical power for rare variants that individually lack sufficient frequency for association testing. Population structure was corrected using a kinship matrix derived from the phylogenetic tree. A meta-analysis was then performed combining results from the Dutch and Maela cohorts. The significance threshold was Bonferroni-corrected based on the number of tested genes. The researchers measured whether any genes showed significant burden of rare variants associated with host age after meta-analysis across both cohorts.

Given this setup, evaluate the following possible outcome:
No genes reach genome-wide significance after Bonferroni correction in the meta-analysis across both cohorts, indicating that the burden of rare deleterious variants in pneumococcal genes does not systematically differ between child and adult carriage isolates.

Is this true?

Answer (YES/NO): NO